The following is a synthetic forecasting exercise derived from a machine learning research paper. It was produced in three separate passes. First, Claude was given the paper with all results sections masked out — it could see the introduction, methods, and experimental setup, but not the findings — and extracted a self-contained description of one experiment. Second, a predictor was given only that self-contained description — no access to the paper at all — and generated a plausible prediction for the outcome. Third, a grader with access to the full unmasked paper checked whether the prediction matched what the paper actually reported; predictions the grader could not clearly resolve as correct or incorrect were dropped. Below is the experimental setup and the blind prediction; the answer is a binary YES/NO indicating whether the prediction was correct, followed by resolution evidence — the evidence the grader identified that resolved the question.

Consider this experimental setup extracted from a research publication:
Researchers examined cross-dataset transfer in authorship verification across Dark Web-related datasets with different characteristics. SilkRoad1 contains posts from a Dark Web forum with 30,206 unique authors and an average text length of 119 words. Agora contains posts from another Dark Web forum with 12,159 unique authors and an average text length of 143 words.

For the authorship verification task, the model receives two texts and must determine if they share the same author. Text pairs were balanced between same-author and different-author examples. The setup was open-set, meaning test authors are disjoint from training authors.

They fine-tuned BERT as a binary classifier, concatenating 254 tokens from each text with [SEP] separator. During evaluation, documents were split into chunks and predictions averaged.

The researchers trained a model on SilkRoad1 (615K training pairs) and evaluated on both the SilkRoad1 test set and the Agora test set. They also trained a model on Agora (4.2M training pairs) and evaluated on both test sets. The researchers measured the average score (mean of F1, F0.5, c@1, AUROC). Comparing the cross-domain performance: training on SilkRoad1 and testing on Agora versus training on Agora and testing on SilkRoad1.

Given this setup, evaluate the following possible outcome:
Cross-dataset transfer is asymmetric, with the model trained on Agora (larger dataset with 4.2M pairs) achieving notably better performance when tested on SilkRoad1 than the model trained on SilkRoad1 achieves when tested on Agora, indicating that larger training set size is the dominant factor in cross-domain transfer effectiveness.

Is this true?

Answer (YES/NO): NO